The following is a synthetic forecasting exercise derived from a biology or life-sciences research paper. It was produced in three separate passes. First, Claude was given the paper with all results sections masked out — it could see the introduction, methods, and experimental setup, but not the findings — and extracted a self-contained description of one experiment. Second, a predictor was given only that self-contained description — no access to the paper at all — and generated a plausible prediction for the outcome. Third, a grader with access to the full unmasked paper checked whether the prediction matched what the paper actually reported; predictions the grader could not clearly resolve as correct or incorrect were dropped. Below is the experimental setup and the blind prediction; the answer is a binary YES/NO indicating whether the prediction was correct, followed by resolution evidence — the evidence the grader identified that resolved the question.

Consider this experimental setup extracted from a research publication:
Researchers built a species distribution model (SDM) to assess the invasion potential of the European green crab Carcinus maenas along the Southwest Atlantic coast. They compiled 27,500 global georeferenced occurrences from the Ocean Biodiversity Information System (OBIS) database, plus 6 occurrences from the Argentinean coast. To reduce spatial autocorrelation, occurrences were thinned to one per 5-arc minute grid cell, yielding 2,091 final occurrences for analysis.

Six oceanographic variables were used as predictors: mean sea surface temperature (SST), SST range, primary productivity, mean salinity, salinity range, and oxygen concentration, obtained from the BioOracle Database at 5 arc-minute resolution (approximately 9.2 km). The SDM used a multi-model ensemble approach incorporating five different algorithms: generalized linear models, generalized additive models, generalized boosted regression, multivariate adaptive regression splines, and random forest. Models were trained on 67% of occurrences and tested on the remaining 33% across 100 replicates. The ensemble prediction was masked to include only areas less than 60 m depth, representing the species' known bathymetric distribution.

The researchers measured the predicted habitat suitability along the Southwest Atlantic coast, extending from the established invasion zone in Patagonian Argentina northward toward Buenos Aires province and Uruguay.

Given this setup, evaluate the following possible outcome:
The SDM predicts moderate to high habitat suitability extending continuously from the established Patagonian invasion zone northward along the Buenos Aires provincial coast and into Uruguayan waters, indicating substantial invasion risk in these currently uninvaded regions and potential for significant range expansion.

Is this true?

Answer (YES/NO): YES